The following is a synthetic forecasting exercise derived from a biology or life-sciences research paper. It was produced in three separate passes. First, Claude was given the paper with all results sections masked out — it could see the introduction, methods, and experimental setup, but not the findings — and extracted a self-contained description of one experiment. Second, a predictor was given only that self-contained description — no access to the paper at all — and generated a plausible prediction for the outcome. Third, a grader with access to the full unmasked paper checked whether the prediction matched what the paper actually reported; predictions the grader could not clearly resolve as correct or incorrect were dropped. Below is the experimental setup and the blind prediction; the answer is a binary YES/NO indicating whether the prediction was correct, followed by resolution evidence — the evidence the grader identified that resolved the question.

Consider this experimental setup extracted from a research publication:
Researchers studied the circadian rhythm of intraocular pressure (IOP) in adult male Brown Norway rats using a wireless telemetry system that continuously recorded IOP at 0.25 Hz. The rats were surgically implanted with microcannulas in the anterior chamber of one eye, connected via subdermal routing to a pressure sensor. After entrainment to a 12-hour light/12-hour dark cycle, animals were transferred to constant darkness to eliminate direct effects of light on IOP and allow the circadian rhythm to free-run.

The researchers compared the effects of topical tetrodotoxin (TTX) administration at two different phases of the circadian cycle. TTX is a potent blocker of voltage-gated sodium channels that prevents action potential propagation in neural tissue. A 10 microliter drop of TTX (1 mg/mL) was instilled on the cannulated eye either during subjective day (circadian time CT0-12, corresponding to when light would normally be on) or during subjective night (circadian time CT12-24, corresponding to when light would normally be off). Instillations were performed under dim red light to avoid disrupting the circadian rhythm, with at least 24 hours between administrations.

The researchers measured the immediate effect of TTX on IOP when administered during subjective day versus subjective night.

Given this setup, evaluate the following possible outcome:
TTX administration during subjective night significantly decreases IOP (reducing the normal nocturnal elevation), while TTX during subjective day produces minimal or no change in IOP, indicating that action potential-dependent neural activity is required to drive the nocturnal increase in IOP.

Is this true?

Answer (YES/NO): YES